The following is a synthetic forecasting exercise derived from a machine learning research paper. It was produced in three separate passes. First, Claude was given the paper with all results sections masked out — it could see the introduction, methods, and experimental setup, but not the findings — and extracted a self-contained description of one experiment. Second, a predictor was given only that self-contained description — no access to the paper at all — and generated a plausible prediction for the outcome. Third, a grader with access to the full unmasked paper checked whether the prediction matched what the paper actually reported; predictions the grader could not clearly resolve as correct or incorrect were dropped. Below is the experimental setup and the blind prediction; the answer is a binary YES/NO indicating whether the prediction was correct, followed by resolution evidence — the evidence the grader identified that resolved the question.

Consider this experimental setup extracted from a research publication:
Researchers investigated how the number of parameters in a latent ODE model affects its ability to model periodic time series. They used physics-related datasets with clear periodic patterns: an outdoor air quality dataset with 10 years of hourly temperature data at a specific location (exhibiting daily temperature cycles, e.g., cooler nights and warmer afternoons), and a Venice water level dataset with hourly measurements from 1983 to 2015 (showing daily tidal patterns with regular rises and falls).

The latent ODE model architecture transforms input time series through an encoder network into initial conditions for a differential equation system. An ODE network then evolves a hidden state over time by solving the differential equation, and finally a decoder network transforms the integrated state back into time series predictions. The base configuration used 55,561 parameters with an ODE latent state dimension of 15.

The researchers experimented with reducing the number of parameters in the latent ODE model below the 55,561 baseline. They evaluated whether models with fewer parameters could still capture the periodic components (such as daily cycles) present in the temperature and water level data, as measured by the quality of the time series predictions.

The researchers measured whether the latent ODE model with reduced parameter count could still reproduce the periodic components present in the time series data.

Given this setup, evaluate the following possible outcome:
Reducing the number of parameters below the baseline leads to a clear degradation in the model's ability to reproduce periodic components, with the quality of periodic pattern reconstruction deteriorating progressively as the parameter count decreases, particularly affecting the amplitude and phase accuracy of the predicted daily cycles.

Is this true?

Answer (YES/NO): NO